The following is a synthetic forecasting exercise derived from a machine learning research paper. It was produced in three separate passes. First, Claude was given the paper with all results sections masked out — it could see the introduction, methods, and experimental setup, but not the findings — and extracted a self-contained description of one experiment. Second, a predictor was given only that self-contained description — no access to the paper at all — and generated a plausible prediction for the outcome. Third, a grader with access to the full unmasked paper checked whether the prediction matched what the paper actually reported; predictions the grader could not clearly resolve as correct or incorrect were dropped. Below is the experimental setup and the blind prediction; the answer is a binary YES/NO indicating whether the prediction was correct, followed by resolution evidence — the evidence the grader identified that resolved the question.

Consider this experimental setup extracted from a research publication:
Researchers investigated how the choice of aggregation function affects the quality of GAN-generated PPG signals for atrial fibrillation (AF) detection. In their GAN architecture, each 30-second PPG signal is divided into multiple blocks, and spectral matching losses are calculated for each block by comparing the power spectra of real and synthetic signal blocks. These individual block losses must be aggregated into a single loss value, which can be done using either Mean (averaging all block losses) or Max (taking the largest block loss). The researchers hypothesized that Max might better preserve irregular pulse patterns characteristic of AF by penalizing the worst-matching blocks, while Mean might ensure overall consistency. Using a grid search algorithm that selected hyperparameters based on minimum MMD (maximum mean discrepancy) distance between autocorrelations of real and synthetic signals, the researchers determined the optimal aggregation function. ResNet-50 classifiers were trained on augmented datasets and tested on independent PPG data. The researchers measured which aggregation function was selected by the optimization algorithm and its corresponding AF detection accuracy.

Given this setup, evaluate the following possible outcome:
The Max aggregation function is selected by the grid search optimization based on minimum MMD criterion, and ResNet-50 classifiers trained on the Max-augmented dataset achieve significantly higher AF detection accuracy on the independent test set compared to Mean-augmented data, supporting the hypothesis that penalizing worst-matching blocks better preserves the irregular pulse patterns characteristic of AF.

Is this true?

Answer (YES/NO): NO